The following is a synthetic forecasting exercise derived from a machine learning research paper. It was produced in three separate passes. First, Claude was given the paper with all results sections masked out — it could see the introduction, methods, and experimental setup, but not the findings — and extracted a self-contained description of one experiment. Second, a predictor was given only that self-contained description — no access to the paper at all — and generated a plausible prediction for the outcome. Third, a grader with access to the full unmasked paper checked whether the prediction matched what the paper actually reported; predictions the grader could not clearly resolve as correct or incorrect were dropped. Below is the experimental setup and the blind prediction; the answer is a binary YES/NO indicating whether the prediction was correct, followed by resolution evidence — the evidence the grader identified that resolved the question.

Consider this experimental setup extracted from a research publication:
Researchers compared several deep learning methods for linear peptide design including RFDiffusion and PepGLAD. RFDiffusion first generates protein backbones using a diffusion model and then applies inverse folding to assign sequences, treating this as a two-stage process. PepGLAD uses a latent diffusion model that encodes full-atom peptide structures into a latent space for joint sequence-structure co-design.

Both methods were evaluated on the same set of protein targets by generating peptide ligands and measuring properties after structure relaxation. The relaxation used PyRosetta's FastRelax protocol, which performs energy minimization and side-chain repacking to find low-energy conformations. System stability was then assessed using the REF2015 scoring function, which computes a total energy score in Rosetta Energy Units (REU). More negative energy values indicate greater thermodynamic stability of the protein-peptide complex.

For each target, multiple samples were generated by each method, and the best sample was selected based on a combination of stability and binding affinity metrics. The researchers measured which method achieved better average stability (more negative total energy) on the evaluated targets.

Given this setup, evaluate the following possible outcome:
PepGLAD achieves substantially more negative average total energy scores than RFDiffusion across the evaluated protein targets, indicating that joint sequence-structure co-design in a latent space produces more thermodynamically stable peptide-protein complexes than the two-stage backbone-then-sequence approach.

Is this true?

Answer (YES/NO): NO